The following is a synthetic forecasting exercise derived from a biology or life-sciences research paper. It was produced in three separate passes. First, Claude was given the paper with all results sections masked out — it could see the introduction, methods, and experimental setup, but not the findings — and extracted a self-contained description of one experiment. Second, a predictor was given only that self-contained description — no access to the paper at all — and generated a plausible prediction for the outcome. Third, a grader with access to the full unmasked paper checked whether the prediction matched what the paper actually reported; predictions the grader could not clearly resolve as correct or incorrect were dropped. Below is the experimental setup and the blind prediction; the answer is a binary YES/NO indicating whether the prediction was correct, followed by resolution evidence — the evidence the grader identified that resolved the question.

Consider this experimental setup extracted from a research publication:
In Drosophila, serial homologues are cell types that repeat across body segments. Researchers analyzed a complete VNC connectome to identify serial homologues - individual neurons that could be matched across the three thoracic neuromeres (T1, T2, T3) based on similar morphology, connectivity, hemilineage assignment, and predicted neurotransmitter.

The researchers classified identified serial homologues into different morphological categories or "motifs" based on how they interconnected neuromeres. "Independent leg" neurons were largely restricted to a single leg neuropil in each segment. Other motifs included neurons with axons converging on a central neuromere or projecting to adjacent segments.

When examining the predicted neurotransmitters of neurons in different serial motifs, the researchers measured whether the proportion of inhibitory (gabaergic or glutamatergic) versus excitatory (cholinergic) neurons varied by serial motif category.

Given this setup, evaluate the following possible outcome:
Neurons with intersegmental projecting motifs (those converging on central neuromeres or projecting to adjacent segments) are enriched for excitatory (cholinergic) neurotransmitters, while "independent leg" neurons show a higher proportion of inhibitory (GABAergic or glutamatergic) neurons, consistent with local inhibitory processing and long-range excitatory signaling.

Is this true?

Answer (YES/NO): YES